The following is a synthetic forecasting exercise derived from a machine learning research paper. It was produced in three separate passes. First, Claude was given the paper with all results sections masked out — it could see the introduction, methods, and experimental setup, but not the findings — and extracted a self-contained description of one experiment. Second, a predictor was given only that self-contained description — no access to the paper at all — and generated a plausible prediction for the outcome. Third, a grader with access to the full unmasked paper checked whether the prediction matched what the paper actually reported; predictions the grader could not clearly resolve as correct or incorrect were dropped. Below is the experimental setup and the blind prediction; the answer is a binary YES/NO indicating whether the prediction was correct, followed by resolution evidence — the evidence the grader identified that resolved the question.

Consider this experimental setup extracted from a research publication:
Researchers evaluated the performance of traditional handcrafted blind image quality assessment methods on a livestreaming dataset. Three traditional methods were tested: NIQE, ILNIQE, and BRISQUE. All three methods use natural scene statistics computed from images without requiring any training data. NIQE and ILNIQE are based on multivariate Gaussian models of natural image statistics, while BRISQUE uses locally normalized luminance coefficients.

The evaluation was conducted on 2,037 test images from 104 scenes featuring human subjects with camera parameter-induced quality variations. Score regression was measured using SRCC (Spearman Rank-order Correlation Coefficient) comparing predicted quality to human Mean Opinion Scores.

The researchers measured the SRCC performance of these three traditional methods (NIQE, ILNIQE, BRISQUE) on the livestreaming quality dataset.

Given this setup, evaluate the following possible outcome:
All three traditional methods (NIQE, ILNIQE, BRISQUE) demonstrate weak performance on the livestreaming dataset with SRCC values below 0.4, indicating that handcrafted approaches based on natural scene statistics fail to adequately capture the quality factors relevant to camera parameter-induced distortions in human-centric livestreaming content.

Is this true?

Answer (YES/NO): NO